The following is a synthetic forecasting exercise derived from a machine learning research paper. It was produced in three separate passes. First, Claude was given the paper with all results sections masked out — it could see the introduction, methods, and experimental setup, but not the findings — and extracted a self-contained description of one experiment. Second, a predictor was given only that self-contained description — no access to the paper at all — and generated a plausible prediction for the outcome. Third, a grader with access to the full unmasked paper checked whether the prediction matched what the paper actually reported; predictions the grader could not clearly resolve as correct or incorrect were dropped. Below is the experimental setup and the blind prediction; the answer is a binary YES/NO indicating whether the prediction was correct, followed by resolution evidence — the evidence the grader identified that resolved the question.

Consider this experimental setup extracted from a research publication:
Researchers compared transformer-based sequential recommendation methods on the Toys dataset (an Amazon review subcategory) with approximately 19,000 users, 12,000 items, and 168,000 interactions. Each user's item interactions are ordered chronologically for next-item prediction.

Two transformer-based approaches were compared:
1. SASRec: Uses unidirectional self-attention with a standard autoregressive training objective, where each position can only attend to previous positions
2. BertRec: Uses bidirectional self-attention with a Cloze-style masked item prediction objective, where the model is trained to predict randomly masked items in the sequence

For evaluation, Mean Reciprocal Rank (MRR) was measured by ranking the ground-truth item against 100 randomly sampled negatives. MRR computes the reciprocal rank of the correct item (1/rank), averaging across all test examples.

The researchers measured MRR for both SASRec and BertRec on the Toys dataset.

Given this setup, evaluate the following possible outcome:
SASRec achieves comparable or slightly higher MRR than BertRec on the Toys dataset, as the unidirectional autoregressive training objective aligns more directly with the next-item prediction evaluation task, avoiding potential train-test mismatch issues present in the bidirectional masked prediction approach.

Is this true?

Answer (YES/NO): NO